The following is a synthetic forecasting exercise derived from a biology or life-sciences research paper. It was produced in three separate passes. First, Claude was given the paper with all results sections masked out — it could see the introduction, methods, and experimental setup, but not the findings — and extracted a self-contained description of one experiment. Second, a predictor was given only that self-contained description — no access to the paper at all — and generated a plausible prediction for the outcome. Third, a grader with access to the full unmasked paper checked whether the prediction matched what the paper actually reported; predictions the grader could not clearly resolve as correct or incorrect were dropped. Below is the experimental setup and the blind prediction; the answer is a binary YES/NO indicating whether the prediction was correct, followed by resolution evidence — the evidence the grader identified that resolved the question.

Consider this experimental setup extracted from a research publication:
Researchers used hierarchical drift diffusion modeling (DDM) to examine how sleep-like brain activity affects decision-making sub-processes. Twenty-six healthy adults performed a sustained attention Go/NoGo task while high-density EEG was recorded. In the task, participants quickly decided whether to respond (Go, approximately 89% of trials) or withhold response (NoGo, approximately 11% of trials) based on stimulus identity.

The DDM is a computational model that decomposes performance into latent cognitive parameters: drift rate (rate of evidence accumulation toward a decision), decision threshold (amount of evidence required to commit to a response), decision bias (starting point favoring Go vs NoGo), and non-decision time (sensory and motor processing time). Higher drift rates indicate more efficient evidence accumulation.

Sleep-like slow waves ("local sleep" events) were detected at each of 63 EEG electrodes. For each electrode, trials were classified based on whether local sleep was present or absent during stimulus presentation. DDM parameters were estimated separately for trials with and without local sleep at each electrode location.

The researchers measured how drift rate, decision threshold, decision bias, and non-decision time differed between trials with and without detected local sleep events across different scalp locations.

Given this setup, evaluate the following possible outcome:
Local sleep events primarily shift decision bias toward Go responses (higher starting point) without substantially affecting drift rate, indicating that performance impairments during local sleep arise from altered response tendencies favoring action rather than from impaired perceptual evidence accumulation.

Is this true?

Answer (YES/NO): NO